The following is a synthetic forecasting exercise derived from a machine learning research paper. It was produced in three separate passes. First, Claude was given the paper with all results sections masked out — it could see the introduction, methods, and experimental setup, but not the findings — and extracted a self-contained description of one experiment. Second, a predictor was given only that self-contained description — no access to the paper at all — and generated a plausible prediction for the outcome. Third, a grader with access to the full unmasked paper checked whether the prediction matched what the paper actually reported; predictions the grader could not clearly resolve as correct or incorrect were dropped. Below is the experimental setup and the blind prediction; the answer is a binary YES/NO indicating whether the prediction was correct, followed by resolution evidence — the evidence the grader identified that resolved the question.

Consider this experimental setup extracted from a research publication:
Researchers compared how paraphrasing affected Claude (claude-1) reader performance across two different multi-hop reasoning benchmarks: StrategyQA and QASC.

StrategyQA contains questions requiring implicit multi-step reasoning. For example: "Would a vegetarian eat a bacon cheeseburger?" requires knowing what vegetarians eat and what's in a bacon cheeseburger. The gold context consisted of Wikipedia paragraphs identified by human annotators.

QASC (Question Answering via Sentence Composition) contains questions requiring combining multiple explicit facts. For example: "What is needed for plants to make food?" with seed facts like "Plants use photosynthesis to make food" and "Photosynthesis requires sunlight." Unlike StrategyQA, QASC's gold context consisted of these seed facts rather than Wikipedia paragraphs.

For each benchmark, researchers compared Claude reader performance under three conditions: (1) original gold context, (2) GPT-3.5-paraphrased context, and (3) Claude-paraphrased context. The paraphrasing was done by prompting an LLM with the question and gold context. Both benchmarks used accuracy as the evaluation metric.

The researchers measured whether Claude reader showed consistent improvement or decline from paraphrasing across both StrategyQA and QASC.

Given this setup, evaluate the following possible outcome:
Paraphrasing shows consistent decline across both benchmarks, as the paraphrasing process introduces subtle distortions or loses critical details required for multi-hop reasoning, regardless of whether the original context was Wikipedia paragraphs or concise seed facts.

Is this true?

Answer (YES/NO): NO